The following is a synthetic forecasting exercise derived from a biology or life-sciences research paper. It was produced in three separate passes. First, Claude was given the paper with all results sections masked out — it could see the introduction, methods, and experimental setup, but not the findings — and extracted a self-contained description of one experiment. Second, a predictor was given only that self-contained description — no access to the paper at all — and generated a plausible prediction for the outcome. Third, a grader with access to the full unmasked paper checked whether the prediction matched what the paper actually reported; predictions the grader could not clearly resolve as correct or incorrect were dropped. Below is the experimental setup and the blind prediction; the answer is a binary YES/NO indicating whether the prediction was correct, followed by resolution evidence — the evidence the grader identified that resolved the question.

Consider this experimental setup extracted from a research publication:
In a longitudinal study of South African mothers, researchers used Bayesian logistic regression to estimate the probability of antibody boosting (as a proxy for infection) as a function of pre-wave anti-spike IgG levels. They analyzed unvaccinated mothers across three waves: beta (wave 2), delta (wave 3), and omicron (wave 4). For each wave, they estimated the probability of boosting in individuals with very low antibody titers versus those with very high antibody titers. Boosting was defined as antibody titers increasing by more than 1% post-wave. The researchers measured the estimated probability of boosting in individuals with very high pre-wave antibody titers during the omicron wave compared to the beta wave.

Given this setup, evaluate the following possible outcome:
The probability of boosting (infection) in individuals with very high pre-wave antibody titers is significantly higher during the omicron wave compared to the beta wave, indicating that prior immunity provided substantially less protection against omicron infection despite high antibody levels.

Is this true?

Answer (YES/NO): NO